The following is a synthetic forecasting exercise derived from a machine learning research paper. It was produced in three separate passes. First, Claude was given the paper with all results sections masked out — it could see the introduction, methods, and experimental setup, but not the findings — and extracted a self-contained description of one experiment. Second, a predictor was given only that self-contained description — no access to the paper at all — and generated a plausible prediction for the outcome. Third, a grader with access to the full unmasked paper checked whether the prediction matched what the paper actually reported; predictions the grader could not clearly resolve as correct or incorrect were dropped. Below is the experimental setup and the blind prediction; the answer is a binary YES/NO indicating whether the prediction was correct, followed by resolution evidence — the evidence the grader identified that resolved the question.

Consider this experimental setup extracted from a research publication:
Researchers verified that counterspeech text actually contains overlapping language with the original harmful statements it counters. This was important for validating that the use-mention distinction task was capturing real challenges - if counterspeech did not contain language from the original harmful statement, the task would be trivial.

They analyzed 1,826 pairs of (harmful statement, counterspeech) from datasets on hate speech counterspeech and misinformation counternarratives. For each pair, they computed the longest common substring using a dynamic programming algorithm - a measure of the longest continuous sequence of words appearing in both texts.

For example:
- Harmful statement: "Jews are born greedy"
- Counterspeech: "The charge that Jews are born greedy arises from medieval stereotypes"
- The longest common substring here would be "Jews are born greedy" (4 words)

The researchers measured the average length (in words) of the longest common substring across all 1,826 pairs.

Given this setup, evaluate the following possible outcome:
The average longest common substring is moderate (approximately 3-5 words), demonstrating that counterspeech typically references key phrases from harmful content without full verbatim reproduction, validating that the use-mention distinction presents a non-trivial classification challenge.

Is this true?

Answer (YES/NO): YES